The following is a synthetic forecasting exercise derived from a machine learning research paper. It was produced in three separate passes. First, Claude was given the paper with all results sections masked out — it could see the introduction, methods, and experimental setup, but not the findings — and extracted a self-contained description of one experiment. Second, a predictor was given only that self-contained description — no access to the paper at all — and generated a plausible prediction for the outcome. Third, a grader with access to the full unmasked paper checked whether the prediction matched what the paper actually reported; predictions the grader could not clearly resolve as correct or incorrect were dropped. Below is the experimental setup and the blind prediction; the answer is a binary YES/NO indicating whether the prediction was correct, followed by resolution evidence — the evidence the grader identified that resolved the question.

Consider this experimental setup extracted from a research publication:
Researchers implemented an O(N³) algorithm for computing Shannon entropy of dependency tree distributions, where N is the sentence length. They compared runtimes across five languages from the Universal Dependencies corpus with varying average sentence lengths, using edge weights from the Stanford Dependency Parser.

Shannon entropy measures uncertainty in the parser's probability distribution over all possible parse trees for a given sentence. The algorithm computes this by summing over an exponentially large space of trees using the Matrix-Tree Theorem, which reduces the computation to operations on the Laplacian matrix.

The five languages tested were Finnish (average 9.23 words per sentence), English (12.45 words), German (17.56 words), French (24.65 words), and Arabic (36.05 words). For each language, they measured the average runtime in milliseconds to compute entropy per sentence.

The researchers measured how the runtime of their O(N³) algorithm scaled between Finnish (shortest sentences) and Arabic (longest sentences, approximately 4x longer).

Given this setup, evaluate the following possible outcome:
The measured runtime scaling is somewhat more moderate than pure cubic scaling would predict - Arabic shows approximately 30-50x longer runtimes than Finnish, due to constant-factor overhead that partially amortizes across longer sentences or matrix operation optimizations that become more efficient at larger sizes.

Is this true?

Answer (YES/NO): NO